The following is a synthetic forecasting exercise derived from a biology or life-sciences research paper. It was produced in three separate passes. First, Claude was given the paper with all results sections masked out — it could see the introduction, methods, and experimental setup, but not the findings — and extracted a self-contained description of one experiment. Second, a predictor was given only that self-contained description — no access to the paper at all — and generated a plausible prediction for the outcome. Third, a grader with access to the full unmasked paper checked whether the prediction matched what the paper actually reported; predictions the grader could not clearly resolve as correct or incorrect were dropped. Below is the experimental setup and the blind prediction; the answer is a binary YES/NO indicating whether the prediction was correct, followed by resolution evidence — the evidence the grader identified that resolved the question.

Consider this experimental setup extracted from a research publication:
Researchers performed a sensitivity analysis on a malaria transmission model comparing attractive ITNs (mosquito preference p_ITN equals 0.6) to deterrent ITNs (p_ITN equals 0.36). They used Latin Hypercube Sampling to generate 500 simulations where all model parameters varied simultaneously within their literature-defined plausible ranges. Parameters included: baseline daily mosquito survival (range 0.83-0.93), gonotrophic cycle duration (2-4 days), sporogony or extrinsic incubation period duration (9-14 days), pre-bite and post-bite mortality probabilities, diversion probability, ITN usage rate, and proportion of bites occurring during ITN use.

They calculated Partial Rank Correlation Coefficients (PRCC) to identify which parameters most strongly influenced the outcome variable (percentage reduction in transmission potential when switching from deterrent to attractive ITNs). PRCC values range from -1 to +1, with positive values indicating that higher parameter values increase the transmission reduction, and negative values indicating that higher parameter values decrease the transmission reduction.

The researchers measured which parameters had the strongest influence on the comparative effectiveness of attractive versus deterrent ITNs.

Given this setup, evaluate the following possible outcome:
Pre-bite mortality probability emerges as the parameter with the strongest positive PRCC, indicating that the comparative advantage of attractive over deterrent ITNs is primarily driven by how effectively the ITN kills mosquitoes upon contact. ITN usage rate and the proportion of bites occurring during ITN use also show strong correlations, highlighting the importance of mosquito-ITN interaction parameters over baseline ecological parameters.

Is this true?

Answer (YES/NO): NO